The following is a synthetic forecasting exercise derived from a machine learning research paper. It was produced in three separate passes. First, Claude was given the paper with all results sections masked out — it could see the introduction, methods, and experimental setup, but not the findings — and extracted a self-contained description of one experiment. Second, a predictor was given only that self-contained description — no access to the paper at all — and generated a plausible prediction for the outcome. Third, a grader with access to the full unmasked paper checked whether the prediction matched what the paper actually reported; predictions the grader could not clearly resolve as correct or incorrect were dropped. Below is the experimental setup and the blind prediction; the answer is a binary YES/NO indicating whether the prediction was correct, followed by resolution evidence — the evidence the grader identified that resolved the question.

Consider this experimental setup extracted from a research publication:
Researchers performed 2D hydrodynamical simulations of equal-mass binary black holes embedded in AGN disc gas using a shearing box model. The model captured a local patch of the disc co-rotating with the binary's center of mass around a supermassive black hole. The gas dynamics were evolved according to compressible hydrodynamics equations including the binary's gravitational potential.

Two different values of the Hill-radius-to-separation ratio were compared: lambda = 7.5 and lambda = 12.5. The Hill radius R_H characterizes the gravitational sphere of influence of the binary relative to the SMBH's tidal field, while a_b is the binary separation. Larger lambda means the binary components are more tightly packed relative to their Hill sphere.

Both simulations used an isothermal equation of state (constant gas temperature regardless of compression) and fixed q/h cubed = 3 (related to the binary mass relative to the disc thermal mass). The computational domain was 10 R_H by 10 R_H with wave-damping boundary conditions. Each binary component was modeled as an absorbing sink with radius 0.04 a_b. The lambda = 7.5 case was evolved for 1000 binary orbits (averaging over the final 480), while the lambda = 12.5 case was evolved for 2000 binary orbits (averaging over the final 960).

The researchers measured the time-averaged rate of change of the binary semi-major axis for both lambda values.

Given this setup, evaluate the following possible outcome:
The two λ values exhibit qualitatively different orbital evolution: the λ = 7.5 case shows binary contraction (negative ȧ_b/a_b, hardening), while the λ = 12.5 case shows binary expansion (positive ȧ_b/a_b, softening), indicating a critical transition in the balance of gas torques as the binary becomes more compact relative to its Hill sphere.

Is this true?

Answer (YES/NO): NO